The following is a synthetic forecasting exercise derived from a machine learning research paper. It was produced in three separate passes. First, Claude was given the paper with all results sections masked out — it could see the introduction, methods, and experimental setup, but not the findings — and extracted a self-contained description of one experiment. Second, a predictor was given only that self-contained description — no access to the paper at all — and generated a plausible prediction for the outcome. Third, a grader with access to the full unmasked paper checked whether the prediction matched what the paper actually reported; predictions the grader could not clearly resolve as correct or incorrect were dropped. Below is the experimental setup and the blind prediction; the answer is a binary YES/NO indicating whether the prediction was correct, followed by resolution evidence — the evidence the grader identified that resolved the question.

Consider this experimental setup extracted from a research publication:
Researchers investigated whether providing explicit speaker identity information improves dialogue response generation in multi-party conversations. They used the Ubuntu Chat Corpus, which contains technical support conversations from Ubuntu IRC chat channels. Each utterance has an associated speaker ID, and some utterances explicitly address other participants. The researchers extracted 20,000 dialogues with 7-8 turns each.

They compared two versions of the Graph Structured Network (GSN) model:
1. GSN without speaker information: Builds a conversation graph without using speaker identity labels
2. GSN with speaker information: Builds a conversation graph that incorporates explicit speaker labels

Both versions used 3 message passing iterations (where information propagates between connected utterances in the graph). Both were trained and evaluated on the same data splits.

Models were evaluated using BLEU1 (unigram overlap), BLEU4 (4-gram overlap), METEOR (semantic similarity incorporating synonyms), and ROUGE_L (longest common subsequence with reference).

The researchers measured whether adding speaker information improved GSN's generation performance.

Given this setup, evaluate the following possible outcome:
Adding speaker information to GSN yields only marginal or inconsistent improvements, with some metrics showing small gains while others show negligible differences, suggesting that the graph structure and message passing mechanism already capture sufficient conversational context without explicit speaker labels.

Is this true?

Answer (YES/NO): NO